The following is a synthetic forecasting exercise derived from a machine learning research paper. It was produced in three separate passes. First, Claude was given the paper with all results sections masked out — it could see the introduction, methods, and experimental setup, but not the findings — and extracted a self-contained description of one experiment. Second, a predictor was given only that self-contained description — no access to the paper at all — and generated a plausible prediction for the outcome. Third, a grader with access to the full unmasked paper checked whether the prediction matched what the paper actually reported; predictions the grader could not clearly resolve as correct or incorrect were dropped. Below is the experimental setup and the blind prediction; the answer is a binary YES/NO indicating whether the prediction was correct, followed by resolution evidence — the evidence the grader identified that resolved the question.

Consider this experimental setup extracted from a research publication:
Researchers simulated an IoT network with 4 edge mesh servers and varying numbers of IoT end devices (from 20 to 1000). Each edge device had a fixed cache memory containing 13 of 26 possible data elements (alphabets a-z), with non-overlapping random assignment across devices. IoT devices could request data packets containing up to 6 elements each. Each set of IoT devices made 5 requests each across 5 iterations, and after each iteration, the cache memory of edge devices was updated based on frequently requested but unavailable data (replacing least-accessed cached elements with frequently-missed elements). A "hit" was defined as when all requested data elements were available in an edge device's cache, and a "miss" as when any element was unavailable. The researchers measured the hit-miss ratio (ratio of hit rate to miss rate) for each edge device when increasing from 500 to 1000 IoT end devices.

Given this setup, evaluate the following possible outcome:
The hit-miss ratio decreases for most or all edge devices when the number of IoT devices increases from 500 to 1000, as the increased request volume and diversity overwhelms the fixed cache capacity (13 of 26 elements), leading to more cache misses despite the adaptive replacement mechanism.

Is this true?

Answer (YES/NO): NO